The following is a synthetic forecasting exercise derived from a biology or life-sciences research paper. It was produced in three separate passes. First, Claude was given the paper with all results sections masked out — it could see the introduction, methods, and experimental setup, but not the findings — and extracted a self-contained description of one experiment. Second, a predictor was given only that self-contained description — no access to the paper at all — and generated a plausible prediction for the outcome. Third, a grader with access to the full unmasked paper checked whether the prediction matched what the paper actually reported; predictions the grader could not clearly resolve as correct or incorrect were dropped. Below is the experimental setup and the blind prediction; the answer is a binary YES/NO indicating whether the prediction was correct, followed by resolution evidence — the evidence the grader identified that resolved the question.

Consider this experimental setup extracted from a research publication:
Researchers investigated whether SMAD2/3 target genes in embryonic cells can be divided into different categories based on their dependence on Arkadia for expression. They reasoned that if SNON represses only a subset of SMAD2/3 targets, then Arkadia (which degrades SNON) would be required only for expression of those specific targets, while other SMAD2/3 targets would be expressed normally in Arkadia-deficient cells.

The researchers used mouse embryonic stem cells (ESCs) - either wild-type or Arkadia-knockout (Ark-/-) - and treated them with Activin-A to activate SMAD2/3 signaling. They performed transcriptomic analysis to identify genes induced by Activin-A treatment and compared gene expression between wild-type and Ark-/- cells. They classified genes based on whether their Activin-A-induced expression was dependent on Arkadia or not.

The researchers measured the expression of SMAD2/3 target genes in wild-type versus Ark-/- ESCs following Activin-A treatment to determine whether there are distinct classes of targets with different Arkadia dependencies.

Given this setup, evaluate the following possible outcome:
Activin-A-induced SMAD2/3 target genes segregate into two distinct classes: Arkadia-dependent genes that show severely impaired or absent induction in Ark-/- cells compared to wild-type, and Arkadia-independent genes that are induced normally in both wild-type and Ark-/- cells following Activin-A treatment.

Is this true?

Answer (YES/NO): YES